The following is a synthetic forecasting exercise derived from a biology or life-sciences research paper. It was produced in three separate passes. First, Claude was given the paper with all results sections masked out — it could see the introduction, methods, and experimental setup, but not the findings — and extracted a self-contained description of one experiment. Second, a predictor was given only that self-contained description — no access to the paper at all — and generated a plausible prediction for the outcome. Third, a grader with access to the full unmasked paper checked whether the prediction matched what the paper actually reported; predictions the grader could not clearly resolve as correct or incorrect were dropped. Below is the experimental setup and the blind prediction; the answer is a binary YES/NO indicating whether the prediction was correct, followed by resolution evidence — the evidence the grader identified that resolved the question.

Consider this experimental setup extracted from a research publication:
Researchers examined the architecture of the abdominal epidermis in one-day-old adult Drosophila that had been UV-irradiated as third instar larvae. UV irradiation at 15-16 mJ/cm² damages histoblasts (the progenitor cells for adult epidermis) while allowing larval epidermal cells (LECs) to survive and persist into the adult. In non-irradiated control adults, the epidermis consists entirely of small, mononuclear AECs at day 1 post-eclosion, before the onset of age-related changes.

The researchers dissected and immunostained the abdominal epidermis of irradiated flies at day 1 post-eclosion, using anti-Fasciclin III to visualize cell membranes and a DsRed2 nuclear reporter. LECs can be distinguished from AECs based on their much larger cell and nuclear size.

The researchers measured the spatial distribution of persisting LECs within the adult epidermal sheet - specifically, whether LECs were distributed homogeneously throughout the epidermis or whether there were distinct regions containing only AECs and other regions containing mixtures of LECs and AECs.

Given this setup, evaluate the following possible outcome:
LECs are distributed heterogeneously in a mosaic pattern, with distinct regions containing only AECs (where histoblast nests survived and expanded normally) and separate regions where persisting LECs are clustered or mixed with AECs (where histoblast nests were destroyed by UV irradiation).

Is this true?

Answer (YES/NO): YES